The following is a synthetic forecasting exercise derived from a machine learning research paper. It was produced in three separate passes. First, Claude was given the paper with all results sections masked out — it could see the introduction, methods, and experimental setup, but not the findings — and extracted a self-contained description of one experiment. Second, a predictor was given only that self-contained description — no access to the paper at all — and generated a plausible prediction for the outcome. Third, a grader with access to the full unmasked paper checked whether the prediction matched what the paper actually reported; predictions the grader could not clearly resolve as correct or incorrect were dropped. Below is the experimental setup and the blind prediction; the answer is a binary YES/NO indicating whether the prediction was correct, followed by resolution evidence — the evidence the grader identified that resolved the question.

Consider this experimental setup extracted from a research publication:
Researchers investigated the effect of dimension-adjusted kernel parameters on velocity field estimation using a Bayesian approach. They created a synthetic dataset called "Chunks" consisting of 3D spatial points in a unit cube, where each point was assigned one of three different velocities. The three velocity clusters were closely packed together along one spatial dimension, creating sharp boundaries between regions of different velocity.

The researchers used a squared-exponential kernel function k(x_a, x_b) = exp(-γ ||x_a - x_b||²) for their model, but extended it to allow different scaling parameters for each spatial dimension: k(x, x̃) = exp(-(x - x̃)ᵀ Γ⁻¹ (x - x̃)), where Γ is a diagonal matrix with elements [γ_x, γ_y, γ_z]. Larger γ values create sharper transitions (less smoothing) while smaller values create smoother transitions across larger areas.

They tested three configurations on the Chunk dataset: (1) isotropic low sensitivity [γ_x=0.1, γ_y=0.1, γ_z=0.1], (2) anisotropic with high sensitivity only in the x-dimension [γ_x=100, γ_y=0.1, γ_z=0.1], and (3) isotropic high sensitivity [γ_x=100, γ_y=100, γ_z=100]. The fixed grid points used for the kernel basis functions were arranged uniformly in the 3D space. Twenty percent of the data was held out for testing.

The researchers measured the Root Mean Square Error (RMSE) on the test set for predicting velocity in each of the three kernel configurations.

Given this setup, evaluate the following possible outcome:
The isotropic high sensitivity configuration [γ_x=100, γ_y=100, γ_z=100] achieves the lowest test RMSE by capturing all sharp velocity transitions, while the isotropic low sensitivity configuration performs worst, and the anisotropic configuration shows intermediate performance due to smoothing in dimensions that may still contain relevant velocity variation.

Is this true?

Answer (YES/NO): NO